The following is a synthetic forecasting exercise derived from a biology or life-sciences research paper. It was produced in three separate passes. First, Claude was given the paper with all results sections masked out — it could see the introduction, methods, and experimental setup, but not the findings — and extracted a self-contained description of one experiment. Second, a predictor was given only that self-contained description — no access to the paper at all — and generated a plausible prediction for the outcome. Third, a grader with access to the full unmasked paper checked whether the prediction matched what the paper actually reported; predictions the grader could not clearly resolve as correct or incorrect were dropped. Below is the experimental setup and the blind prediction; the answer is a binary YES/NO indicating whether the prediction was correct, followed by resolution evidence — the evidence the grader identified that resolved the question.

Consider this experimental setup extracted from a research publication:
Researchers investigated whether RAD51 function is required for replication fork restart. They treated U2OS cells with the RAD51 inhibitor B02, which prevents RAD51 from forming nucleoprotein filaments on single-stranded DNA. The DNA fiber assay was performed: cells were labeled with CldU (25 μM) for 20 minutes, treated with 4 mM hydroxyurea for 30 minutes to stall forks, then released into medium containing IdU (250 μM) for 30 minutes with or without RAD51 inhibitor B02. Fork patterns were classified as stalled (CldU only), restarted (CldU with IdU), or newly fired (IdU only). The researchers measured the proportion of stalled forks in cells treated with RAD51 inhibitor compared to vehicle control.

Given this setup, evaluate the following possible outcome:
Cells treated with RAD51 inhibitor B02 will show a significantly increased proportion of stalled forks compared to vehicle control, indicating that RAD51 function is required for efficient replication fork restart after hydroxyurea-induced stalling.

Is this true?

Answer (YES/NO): YES